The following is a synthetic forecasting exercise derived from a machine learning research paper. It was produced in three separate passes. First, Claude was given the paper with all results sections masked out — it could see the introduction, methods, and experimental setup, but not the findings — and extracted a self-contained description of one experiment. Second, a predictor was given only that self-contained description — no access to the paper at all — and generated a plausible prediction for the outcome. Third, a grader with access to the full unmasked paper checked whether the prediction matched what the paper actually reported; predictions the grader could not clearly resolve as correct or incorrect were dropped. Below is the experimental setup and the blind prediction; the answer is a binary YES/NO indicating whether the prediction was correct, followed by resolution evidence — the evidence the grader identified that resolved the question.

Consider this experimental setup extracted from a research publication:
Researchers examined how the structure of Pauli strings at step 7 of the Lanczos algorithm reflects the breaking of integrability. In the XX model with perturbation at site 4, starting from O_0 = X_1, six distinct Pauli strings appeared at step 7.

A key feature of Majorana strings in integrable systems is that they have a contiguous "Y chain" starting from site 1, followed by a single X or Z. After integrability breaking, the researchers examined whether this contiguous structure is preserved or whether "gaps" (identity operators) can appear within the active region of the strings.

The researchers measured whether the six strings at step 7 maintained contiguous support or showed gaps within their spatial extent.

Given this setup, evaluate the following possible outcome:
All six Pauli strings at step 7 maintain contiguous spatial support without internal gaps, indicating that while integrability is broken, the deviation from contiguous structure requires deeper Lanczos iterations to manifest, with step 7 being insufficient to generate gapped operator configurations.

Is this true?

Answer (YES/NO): NO